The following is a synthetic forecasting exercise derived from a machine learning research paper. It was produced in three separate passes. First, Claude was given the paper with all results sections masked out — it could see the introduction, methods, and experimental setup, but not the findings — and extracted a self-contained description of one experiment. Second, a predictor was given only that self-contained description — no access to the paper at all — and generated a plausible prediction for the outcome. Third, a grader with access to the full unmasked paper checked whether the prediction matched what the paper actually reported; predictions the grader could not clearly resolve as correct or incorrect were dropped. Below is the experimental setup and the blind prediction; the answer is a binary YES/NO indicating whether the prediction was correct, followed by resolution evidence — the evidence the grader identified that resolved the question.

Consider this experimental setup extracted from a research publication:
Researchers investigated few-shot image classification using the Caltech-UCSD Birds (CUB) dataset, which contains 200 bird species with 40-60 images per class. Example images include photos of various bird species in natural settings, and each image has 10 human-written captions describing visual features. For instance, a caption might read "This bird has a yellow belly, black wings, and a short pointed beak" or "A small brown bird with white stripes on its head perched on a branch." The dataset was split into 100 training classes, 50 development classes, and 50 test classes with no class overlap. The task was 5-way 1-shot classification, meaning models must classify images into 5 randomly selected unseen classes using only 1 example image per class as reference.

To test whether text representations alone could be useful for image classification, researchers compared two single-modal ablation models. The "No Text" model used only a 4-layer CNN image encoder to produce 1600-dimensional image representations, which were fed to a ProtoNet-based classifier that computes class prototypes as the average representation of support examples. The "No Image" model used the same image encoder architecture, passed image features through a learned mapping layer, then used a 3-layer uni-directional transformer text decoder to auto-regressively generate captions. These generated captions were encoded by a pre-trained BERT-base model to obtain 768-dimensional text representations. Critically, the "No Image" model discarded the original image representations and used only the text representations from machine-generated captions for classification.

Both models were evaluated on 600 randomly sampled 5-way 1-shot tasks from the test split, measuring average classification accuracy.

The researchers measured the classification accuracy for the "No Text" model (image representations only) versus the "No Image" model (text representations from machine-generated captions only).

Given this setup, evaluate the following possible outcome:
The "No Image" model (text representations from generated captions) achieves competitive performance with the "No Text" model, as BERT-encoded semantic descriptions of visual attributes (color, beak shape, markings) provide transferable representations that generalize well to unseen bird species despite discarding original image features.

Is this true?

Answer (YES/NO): NO